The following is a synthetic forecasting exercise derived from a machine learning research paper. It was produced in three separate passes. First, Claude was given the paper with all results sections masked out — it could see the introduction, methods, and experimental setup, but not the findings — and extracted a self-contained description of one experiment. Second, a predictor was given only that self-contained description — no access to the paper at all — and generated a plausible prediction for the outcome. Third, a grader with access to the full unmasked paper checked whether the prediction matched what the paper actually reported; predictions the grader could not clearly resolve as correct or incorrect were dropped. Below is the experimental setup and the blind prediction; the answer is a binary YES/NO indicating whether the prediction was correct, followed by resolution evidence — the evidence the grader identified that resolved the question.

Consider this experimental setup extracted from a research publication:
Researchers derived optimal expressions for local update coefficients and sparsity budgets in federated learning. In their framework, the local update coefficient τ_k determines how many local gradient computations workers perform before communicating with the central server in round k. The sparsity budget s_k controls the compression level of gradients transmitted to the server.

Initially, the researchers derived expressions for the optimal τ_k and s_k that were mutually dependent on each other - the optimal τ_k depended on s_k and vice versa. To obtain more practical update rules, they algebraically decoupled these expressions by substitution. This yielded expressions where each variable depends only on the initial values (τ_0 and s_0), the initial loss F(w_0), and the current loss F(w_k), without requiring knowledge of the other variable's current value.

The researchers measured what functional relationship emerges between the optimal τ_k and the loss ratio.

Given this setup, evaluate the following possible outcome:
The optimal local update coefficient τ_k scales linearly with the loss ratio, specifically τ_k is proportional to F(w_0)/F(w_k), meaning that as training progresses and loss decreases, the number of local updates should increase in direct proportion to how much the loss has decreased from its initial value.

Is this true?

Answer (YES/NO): NO